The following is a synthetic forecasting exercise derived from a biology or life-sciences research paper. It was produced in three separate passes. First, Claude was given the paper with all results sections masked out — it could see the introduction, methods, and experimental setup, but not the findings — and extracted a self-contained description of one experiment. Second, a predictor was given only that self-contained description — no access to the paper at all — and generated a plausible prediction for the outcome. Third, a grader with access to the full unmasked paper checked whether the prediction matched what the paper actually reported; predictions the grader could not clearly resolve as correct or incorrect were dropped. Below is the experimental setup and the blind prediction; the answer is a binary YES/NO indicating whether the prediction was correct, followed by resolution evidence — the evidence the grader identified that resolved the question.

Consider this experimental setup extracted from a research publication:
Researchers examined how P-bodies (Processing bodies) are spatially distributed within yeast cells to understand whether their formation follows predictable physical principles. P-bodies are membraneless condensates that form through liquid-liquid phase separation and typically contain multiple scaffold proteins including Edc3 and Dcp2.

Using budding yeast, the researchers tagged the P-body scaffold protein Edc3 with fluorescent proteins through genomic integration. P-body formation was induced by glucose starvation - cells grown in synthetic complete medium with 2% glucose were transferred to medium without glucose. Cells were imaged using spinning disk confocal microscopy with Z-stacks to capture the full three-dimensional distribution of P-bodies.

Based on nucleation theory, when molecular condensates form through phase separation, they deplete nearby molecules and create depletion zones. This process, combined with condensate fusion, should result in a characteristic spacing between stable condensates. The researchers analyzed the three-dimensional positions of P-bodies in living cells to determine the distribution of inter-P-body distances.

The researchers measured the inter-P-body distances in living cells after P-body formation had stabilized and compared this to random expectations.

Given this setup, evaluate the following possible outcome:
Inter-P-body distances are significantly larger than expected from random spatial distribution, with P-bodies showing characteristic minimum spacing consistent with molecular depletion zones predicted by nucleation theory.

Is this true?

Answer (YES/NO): YES